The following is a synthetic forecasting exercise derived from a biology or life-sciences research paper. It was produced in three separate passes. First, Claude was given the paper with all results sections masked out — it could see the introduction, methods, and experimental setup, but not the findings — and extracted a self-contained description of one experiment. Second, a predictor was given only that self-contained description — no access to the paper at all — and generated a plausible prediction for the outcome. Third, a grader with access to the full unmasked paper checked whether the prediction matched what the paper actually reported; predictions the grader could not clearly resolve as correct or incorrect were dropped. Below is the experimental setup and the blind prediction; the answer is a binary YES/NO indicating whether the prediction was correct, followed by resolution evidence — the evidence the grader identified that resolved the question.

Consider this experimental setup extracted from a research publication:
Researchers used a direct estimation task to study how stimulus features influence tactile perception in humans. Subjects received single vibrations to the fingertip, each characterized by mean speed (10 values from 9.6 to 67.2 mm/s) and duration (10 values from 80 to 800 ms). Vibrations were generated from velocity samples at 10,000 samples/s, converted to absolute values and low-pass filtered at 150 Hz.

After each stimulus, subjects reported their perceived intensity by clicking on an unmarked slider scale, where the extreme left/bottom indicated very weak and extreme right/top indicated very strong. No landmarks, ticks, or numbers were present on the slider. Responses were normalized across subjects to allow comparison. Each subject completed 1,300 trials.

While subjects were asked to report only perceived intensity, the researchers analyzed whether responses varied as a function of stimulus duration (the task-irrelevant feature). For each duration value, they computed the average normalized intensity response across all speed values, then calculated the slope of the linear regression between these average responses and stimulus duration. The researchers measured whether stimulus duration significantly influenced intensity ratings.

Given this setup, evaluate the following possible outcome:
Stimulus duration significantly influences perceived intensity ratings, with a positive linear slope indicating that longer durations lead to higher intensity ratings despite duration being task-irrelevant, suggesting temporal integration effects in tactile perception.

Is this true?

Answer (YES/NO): YES